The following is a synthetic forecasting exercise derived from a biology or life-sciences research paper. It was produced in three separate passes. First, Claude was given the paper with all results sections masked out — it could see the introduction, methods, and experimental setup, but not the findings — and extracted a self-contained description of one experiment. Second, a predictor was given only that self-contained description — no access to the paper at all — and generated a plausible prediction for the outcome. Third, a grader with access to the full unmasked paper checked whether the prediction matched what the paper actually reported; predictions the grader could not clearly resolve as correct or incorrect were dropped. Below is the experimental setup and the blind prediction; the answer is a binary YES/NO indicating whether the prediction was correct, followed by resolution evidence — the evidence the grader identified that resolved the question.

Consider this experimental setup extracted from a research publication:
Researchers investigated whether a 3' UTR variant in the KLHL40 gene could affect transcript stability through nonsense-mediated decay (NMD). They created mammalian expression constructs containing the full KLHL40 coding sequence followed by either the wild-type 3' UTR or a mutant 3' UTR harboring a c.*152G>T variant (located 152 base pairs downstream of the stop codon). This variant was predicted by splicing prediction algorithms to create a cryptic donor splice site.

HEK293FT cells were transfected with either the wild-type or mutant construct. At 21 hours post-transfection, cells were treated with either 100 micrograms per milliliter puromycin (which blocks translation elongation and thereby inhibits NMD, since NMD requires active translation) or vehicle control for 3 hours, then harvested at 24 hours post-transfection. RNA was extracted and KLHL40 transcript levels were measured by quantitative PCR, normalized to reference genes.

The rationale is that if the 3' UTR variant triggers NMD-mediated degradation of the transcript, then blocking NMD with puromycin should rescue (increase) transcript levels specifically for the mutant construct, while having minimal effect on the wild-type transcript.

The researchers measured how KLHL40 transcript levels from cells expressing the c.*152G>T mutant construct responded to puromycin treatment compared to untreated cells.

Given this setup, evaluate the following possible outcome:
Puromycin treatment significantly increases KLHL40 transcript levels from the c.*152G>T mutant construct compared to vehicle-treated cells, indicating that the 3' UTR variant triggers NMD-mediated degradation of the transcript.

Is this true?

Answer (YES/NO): YES